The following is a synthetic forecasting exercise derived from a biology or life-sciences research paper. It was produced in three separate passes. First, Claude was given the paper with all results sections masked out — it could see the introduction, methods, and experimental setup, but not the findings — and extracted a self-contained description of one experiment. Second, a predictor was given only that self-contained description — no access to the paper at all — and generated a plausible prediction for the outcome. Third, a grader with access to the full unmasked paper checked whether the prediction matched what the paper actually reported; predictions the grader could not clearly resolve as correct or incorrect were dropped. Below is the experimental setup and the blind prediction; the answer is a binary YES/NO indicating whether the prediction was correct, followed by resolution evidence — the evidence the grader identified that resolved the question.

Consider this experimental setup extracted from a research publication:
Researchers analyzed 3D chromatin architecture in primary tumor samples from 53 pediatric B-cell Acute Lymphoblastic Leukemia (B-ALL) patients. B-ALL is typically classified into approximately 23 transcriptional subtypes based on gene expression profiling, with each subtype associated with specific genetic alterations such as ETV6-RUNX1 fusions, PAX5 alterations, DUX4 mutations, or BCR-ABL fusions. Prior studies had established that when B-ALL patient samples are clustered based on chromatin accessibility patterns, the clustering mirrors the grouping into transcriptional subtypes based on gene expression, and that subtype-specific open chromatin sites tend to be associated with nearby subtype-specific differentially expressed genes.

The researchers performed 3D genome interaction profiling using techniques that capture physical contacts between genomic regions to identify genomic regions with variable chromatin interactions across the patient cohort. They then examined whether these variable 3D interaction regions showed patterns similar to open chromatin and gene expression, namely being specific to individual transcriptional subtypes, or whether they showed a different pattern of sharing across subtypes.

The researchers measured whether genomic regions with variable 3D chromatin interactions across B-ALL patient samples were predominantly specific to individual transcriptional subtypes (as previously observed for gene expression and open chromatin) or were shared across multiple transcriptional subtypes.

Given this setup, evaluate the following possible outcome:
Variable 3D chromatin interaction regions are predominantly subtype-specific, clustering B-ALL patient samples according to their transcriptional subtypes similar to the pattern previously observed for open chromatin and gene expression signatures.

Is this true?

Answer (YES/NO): NO